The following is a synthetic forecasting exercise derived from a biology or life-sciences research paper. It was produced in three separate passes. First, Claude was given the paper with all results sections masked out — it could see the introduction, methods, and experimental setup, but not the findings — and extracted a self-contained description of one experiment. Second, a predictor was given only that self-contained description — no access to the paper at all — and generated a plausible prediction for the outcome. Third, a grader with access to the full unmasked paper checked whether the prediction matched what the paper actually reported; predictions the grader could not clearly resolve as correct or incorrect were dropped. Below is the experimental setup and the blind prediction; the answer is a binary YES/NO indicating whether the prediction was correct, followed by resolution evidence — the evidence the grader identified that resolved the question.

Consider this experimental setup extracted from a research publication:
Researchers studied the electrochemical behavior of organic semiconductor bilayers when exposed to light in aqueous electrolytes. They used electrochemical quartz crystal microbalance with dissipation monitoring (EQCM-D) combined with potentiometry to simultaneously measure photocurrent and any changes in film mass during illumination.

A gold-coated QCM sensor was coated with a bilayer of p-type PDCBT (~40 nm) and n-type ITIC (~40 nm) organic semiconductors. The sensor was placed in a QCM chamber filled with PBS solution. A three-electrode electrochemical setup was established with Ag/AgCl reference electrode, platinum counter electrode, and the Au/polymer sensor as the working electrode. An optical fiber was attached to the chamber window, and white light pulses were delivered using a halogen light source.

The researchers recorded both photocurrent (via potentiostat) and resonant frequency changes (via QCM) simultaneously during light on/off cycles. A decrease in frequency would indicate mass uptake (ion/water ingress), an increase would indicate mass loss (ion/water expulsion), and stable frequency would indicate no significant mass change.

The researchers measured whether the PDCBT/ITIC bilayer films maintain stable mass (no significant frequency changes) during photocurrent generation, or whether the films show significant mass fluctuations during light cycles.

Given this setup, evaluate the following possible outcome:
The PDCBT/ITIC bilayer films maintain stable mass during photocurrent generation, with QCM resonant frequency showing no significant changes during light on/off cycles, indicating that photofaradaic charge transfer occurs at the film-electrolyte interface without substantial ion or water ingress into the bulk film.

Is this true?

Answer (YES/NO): YES